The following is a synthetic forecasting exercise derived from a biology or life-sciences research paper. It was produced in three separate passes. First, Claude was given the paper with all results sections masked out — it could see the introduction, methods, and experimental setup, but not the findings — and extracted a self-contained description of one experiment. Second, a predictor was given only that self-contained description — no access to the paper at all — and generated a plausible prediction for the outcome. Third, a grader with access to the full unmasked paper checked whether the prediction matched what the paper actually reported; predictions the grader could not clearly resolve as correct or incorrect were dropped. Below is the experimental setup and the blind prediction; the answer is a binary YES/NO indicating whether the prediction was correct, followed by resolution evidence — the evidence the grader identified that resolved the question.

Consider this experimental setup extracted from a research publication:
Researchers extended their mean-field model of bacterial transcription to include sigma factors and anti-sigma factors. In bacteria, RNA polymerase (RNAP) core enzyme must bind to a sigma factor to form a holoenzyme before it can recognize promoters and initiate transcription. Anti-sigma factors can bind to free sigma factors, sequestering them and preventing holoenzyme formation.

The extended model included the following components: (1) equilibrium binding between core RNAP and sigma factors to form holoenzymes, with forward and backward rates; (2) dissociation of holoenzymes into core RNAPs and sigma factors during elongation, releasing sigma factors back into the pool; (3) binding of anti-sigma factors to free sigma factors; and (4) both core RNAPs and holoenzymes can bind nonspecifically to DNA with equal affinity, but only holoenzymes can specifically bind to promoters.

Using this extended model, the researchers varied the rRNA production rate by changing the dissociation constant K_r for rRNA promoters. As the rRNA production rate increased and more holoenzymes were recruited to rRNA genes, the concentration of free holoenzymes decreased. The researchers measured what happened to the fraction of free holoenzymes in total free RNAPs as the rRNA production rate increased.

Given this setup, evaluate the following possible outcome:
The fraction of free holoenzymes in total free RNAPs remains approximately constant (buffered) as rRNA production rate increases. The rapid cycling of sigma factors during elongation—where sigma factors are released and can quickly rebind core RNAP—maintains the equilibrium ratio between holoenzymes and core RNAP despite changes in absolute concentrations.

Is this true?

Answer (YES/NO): YES